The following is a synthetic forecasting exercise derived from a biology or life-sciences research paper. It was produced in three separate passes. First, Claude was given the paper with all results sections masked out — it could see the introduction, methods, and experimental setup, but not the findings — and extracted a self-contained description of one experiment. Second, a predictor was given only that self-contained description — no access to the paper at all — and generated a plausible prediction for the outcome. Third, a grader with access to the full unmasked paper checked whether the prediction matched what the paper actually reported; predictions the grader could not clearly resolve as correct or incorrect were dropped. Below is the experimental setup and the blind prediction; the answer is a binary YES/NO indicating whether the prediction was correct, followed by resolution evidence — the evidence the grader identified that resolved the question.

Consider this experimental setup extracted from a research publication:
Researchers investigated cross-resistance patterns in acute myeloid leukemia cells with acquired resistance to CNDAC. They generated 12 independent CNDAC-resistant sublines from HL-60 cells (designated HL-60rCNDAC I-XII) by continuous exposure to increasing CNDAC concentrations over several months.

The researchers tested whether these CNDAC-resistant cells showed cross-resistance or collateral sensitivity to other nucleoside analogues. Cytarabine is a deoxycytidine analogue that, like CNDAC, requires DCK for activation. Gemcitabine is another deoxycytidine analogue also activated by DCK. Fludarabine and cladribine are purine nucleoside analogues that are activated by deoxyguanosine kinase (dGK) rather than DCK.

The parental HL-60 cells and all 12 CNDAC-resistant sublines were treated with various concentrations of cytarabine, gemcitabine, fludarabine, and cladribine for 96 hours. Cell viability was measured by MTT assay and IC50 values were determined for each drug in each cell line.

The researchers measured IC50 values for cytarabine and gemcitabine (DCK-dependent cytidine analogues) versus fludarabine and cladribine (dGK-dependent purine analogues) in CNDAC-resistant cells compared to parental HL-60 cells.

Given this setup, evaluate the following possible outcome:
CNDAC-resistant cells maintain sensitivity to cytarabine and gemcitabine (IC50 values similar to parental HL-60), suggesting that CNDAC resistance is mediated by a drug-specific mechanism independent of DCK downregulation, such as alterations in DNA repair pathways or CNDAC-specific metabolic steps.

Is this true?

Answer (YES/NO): NO